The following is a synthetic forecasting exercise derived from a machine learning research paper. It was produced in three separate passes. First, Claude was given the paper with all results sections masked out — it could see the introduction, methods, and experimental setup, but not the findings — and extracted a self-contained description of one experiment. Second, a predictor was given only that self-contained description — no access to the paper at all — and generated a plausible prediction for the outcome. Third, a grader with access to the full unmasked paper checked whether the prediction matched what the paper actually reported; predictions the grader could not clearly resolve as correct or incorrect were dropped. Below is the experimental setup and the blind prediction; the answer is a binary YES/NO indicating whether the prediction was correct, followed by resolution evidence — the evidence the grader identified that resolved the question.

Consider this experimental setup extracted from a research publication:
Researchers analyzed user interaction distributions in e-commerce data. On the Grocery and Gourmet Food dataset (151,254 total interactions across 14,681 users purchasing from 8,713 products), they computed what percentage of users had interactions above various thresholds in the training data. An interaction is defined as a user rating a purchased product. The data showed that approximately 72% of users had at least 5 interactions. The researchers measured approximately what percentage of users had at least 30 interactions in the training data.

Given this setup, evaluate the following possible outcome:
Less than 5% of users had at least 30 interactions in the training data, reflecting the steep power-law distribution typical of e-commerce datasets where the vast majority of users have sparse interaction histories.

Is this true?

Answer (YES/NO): YES